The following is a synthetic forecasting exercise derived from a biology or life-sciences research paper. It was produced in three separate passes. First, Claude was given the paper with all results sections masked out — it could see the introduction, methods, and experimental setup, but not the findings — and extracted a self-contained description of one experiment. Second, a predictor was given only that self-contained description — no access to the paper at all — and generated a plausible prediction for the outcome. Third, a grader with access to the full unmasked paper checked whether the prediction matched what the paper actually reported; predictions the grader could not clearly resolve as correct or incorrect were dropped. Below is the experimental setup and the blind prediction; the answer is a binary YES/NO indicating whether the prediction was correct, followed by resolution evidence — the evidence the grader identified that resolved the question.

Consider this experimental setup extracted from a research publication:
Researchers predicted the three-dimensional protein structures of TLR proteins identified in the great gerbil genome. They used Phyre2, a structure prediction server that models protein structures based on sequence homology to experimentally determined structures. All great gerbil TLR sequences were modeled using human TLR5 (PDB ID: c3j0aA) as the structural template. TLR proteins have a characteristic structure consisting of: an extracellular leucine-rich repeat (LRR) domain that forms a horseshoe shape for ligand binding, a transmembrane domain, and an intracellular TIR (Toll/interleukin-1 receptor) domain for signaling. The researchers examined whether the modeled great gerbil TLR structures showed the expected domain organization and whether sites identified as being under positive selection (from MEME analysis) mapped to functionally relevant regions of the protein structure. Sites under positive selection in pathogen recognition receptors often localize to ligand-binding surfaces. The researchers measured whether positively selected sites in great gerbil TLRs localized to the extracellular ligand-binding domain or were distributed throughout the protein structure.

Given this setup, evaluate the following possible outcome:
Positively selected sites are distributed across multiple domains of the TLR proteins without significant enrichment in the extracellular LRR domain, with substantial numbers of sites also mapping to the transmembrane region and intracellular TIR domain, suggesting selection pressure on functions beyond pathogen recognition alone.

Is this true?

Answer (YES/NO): NO